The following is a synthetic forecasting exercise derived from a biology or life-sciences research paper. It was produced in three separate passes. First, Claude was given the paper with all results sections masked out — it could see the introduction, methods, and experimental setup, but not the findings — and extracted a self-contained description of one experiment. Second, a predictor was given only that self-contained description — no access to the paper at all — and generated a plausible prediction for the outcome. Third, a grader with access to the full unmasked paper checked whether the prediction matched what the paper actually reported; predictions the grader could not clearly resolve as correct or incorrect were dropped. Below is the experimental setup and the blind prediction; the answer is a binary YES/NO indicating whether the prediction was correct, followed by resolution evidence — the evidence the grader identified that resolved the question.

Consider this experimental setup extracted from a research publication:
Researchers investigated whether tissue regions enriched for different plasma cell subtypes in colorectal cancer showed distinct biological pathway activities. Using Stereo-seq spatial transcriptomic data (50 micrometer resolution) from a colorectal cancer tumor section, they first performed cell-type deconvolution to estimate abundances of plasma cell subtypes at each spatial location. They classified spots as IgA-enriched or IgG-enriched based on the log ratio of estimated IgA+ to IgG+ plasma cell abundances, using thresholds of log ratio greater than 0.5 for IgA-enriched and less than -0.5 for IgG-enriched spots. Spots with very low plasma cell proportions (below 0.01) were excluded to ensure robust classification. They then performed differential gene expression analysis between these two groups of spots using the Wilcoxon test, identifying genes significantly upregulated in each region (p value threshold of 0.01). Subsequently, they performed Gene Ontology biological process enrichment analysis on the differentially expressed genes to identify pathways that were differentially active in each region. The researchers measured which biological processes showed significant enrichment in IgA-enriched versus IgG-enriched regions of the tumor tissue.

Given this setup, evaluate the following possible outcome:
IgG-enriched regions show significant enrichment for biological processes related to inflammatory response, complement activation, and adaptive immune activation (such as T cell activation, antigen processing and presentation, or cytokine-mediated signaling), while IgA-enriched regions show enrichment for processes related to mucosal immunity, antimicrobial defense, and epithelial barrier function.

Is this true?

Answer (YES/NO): NO